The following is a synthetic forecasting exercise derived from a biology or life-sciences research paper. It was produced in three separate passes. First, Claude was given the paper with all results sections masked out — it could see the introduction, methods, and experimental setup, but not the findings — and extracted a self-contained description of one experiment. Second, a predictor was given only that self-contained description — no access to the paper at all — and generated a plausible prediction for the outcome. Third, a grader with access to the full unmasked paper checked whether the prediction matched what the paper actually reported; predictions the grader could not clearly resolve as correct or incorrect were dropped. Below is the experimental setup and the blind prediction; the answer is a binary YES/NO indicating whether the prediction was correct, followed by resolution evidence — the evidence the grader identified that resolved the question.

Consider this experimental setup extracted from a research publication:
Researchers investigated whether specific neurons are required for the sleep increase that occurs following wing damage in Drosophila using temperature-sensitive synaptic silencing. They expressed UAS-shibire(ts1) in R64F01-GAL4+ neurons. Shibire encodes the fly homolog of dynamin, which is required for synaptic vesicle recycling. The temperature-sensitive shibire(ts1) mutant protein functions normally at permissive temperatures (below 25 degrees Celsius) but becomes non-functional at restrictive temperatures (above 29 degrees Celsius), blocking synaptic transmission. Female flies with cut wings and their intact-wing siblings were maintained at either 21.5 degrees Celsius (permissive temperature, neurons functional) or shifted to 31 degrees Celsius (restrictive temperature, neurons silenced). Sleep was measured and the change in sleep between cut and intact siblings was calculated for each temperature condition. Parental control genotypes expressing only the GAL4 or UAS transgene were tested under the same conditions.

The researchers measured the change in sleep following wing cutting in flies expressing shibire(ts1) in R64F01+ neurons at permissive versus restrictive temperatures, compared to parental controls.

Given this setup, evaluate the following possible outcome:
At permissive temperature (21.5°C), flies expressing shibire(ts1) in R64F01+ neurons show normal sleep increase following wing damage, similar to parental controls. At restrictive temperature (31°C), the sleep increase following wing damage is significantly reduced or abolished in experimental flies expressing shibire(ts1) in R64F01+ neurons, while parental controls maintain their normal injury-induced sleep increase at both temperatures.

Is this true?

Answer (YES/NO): YES